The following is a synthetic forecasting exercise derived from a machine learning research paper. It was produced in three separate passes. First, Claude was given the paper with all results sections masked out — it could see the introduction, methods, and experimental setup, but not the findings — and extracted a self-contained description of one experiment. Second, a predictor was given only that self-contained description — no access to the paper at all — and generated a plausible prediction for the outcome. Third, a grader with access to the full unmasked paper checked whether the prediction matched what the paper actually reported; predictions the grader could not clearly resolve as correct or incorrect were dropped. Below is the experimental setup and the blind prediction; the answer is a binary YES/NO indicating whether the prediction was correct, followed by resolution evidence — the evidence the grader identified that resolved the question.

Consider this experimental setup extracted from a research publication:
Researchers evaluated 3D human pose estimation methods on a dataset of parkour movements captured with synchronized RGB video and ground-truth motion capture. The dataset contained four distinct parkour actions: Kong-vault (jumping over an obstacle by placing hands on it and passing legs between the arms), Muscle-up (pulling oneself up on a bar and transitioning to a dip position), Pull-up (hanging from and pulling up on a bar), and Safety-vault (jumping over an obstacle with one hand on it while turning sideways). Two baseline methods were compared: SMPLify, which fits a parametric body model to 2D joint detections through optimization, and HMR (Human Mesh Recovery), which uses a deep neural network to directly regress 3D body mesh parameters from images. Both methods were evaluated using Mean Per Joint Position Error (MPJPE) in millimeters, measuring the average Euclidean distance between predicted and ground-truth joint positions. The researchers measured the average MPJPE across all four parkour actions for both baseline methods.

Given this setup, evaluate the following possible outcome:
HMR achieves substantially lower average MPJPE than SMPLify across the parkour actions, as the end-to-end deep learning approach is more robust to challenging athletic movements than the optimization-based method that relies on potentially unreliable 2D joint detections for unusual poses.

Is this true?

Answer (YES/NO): NO